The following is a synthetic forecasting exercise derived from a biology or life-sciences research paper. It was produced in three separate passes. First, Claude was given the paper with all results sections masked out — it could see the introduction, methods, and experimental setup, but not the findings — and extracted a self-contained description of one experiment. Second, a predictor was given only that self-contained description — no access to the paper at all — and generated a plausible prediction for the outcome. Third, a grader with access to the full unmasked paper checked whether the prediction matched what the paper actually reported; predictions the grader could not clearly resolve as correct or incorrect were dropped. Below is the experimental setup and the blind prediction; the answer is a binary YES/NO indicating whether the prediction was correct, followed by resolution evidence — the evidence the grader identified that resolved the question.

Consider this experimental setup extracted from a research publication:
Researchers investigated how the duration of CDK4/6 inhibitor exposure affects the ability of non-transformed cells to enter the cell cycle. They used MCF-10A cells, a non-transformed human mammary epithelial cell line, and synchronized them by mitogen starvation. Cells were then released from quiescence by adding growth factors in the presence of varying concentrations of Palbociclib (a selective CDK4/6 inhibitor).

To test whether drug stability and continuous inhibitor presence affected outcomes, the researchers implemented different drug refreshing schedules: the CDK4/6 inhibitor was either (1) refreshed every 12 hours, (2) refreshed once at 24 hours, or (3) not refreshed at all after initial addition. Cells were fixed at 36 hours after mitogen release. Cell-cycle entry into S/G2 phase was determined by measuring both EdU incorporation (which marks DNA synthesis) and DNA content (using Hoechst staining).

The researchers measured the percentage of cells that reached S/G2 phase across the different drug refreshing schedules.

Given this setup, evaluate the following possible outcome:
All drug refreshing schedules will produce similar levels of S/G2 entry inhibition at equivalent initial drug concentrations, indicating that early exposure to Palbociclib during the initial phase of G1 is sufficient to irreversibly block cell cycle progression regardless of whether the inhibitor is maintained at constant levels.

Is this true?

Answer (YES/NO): NO